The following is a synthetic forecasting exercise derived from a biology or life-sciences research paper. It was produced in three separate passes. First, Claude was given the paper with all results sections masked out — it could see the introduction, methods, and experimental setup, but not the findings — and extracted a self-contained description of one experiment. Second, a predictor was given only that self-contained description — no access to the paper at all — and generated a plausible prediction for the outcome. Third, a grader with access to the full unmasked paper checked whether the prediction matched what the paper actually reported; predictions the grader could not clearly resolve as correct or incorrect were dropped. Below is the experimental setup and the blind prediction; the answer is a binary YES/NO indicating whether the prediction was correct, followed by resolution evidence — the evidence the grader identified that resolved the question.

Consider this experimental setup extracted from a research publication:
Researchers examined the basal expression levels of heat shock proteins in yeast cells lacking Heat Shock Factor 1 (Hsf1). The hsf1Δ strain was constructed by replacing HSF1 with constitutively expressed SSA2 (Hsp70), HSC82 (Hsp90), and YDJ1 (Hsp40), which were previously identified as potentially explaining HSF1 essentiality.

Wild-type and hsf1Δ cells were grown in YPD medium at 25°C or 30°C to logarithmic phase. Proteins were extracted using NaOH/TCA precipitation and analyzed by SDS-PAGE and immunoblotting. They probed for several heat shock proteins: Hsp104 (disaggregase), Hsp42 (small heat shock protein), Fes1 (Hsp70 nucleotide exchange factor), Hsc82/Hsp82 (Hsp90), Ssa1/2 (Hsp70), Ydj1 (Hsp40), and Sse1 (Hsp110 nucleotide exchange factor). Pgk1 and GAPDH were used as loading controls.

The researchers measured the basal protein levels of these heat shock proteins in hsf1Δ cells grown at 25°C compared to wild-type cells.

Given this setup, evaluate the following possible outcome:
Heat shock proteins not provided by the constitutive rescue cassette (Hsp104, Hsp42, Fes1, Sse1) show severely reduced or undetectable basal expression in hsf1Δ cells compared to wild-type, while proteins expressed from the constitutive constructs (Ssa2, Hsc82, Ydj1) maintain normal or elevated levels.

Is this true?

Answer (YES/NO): NO